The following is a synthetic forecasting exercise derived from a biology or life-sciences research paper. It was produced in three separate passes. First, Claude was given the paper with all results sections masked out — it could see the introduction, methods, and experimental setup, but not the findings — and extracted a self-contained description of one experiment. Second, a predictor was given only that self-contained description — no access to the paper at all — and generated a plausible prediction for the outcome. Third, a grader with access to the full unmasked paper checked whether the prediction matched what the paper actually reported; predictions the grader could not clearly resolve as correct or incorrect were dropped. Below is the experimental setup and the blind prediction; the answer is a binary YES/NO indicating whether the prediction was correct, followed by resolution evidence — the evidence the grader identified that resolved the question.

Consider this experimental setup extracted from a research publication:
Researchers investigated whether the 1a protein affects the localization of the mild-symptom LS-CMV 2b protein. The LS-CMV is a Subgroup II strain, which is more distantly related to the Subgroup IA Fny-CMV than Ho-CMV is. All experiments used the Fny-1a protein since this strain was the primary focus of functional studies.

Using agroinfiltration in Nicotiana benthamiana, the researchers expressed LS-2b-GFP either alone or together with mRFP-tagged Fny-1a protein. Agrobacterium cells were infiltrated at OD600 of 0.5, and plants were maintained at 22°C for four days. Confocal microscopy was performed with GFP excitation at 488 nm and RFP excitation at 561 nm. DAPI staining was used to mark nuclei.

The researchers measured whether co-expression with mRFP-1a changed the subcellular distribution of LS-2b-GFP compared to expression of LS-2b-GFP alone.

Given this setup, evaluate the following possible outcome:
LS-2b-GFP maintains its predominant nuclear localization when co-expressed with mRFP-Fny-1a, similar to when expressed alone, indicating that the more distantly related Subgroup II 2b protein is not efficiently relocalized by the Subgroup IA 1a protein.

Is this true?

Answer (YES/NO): YES